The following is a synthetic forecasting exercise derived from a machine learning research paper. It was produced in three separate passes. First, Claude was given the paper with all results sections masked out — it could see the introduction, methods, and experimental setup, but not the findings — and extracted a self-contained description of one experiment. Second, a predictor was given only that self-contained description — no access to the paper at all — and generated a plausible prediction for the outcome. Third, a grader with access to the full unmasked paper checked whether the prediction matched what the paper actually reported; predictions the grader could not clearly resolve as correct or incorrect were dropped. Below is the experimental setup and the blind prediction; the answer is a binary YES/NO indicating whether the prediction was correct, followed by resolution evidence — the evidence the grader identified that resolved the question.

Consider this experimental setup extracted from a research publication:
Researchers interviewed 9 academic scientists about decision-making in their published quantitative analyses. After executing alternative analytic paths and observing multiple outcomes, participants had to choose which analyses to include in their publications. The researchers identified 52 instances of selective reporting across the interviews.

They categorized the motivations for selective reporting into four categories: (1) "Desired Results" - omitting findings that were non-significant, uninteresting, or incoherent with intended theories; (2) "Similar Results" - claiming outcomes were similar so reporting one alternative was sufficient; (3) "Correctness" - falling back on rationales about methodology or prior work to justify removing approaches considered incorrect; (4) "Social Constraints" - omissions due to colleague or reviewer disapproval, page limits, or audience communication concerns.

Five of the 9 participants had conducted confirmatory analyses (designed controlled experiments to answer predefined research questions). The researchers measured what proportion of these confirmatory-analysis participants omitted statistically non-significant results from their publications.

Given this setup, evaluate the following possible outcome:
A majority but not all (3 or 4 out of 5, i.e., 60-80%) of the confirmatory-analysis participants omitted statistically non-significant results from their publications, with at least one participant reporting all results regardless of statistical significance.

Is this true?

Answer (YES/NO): YES